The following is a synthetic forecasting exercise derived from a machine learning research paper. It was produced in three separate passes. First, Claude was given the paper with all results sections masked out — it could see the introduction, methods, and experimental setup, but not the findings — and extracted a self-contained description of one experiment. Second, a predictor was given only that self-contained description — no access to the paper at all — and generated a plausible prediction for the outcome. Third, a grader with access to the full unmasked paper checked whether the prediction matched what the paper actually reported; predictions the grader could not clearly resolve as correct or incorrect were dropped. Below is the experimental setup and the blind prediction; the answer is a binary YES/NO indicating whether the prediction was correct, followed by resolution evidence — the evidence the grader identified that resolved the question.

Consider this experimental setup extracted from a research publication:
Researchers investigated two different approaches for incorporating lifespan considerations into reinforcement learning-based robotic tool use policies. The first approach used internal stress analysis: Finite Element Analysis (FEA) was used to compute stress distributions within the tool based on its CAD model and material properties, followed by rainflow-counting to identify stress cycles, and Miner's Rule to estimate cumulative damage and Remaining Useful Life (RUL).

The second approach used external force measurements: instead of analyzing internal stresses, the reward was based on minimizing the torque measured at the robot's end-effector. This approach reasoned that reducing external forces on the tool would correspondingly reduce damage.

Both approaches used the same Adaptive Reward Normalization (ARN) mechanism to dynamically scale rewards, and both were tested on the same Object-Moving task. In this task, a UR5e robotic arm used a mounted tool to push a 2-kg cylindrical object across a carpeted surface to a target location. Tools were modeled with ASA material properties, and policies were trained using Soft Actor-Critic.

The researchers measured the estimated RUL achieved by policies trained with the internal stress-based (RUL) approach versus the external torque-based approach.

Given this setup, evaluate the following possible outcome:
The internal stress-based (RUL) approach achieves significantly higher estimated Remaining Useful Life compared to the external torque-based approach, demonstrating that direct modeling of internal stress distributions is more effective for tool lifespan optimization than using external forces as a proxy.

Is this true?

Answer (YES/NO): YES